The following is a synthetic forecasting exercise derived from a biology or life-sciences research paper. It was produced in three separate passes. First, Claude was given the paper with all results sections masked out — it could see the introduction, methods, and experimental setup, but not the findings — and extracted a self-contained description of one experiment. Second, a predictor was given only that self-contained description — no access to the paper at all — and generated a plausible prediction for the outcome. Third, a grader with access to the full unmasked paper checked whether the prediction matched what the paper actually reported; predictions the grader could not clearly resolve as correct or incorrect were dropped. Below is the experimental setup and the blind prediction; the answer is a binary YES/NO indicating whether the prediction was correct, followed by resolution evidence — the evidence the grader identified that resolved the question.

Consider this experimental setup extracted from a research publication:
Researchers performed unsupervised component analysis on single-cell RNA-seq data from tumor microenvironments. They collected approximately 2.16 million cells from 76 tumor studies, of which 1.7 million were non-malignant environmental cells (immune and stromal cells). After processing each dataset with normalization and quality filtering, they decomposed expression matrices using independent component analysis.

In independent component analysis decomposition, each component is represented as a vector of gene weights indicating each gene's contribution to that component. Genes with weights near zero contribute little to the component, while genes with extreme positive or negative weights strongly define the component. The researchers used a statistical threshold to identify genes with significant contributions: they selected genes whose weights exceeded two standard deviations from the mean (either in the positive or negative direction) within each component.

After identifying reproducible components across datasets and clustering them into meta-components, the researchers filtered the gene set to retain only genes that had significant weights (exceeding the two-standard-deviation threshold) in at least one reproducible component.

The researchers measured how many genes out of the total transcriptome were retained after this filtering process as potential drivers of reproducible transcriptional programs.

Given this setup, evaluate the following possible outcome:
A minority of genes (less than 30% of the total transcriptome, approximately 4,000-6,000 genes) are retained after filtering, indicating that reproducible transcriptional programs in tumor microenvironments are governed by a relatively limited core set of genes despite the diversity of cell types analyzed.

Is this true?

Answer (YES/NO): NO